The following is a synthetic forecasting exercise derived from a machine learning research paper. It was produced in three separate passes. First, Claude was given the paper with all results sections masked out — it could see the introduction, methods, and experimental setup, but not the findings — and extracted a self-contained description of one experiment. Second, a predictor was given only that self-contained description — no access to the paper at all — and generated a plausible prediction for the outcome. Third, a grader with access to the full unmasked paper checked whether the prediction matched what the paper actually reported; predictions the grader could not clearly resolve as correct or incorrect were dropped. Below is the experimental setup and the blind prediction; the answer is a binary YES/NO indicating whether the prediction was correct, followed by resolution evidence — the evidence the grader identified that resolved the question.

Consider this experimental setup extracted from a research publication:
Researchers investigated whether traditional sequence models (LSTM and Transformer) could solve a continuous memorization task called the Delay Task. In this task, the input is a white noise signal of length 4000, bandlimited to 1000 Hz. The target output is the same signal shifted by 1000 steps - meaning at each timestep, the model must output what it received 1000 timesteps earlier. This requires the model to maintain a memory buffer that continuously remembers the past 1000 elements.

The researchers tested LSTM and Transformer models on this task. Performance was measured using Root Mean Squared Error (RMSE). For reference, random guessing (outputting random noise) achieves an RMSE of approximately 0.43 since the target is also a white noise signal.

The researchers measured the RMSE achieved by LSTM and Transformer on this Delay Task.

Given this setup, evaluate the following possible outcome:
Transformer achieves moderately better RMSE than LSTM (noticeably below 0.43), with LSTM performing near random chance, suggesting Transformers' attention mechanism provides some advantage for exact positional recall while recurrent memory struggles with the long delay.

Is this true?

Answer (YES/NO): NO